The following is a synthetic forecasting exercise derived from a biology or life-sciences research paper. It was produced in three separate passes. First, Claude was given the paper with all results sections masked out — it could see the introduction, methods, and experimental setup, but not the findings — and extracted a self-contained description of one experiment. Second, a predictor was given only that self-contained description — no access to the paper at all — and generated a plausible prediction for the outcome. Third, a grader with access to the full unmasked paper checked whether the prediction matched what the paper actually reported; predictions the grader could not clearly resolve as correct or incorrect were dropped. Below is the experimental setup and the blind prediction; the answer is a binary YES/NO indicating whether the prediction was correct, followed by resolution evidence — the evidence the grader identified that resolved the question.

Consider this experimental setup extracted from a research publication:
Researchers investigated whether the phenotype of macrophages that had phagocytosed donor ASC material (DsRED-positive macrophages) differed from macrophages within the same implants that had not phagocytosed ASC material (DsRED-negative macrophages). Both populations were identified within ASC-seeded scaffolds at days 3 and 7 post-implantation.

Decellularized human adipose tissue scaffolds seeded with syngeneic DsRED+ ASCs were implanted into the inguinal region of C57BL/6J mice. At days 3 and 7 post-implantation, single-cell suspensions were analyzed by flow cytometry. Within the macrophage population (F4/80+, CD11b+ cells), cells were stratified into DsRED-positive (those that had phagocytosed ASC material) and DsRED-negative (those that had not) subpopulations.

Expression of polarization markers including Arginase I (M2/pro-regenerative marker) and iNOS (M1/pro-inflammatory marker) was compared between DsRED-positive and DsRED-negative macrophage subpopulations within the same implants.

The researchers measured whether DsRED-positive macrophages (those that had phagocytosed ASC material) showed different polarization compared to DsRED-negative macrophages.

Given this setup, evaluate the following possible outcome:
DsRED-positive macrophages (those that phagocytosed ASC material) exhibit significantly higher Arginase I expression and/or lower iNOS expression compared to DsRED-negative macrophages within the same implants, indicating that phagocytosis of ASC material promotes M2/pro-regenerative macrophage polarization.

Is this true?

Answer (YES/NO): YES